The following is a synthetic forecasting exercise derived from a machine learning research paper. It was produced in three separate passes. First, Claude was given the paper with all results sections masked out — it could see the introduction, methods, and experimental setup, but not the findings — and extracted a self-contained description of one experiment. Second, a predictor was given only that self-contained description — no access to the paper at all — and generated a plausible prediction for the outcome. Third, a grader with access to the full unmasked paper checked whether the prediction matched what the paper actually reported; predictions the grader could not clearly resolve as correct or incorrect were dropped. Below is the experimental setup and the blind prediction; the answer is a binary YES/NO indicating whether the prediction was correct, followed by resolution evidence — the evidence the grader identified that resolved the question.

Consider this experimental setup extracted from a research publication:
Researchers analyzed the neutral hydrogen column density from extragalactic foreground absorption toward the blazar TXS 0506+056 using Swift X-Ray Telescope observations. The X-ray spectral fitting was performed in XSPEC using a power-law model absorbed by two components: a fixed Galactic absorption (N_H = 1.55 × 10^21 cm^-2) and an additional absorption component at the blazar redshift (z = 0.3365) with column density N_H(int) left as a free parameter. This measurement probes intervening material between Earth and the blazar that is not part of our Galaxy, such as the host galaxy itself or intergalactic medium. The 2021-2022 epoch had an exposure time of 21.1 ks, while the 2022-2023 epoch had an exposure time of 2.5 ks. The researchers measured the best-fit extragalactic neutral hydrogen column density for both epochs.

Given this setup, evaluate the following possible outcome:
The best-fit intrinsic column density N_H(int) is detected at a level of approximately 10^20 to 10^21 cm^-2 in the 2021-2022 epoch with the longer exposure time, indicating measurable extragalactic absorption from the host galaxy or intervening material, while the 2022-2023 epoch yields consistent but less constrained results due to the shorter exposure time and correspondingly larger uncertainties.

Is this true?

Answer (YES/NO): YES